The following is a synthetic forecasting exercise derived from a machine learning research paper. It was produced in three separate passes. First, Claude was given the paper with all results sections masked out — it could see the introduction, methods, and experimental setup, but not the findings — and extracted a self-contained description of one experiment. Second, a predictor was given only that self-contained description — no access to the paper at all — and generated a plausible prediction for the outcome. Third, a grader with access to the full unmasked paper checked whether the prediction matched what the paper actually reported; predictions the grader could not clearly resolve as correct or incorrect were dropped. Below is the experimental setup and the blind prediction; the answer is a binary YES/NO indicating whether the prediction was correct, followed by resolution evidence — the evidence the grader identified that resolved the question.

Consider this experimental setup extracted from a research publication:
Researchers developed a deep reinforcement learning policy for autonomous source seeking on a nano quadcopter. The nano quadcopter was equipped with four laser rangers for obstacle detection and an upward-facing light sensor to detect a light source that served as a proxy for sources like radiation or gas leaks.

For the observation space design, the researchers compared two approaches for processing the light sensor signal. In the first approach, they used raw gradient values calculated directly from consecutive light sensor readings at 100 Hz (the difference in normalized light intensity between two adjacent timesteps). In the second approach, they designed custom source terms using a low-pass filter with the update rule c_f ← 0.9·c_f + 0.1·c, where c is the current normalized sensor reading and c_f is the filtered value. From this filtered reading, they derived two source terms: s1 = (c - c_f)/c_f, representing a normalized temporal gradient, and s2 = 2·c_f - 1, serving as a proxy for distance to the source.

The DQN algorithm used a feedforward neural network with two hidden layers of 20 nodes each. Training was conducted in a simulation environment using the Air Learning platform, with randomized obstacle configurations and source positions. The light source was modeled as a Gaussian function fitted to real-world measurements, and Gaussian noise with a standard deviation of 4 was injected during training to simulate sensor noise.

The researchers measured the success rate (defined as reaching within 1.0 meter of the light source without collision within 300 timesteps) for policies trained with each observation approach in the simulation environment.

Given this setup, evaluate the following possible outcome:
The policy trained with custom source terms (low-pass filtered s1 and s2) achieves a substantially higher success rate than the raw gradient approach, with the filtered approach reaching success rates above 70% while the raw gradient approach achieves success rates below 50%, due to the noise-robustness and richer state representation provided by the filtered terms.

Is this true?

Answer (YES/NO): YES